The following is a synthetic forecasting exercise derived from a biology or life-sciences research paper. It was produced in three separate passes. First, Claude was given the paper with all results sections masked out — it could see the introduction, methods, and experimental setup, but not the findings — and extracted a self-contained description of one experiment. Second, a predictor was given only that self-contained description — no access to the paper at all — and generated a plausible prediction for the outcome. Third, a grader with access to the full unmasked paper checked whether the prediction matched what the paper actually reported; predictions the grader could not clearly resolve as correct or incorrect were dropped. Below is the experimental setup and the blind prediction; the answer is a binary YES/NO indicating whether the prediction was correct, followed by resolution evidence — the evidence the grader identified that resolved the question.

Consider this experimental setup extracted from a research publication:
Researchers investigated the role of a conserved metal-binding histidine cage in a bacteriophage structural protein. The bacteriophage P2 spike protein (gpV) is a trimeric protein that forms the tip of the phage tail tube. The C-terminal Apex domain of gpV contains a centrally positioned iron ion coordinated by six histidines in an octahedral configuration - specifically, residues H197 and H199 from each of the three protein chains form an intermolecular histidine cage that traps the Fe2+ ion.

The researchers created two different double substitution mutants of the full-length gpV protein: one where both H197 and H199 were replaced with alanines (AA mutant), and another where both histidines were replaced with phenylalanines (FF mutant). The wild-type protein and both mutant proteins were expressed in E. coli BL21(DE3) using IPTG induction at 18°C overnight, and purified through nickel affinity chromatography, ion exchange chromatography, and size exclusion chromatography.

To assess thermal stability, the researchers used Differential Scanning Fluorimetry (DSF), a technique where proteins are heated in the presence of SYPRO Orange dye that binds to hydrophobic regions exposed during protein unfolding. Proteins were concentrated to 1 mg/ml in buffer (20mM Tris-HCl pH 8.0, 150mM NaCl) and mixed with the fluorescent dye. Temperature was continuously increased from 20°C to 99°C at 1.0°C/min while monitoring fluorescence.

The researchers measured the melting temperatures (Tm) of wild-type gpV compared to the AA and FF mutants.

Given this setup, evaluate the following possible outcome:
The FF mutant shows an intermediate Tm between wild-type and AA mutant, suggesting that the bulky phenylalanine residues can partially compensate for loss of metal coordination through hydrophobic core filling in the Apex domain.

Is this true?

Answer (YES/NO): NO